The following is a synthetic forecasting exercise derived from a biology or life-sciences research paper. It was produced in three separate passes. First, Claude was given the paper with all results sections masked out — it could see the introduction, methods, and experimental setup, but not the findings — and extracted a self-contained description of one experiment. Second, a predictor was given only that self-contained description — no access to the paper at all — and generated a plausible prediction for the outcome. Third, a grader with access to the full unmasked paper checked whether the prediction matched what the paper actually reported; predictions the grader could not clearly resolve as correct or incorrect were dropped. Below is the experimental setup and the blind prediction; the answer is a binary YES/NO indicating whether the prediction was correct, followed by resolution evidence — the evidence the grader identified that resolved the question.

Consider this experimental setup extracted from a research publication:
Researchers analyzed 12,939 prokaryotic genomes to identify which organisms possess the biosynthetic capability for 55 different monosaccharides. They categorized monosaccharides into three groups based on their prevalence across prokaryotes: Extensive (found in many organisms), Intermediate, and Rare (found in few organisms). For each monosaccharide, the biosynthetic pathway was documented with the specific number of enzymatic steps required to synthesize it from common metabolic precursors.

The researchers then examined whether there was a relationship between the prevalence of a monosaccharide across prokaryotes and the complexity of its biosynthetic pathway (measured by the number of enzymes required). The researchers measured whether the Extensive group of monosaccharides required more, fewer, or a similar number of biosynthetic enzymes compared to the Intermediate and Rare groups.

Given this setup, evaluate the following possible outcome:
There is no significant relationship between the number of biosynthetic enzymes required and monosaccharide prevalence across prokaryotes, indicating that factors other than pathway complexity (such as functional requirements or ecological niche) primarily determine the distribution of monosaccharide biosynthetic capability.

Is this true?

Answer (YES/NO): NO